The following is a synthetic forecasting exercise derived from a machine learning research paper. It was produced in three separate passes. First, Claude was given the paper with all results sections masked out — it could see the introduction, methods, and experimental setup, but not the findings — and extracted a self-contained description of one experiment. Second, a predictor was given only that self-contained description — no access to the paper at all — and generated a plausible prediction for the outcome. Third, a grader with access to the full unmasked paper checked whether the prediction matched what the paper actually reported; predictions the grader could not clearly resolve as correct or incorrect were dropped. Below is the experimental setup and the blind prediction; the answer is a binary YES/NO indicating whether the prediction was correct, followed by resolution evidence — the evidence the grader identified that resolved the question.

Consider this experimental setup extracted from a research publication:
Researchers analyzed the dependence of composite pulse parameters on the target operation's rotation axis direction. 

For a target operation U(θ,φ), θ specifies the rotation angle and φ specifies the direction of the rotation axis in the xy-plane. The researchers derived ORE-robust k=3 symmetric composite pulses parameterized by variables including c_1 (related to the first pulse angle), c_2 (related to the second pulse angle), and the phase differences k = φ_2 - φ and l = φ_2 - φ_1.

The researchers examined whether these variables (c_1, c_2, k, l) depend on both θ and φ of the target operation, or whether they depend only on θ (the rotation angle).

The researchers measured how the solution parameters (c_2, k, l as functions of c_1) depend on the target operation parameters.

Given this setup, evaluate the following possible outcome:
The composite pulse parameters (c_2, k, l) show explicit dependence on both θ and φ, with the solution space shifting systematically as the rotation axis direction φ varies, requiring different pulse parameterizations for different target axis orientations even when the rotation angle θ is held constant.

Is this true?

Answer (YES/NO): NO